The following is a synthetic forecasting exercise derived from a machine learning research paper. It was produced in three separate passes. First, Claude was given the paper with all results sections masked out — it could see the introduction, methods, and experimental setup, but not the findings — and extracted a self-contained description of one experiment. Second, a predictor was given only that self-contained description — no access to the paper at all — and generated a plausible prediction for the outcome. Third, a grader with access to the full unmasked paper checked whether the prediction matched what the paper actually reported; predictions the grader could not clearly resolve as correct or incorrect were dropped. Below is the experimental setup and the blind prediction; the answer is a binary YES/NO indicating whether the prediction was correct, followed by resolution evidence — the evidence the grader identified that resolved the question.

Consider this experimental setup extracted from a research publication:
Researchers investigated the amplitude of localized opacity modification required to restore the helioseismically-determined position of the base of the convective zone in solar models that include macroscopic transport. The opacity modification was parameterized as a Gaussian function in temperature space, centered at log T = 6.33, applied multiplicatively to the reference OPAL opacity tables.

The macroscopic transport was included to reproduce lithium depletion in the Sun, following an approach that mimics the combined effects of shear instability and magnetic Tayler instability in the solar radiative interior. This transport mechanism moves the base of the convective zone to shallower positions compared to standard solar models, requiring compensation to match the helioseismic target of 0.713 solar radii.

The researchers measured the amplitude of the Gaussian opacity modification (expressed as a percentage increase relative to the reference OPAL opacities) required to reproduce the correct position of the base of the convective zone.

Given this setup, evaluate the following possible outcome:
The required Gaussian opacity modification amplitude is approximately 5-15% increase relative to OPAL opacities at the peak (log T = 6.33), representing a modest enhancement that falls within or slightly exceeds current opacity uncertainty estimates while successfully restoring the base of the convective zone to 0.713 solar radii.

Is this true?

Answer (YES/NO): YES